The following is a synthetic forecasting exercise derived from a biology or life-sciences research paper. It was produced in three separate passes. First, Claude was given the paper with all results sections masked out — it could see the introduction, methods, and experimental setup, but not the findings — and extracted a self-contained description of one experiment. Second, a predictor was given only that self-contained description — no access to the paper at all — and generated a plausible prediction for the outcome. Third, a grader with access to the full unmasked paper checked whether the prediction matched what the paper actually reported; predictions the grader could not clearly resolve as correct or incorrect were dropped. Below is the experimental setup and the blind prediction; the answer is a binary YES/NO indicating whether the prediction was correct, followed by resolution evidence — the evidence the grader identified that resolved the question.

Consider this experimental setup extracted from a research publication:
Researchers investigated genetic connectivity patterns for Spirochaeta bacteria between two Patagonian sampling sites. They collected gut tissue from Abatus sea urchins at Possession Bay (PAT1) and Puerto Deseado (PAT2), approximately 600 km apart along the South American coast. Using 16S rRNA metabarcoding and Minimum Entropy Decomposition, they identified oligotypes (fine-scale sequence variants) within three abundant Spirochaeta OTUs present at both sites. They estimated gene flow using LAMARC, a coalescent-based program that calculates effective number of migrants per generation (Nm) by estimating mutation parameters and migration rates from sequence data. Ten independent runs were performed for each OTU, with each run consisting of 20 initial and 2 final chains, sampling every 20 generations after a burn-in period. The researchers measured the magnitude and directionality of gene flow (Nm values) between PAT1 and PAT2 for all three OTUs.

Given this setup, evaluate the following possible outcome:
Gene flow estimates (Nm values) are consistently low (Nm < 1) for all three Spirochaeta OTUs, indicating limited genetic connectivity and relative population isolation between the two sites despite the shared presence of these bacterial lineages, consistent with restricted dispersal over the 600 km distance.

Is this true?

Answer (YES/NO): NO